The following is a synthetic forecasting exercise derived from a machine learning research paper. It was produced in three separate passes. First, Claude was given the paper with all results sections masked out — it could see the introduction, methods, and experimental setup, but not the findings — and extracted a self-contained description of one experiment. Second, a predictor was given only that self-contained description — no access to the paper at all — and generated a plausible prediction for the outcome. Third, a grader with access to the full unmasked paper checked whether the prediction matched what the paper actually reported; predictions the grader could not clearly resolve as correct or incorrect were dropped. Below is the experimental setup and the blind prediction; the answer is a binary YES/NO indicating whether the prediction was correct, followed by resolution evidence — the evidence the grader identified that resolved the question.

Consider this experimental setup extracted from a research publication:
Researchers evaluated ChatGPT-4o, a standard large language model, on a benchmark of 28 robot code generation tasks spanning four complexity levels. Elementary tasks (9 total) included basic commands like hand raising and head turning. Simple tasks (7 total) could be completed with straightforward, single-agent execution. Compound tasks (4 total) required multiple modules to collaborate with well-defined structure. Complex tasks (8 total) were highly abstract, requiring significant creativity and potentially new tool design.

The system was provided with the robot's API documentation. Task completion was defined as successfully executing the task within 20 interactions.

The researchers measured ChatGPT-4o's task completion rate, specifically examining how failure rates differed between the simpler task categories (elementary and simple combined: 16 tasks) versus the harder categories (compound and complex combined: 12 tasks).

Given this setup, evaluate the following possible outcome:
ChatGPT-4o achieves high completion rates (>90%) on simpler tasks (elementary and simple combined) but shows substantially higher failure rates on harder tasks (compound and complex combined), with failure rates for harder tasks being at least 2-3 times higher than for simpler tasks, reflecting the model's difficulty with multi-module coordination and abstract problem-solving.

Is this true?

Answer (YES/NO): NO